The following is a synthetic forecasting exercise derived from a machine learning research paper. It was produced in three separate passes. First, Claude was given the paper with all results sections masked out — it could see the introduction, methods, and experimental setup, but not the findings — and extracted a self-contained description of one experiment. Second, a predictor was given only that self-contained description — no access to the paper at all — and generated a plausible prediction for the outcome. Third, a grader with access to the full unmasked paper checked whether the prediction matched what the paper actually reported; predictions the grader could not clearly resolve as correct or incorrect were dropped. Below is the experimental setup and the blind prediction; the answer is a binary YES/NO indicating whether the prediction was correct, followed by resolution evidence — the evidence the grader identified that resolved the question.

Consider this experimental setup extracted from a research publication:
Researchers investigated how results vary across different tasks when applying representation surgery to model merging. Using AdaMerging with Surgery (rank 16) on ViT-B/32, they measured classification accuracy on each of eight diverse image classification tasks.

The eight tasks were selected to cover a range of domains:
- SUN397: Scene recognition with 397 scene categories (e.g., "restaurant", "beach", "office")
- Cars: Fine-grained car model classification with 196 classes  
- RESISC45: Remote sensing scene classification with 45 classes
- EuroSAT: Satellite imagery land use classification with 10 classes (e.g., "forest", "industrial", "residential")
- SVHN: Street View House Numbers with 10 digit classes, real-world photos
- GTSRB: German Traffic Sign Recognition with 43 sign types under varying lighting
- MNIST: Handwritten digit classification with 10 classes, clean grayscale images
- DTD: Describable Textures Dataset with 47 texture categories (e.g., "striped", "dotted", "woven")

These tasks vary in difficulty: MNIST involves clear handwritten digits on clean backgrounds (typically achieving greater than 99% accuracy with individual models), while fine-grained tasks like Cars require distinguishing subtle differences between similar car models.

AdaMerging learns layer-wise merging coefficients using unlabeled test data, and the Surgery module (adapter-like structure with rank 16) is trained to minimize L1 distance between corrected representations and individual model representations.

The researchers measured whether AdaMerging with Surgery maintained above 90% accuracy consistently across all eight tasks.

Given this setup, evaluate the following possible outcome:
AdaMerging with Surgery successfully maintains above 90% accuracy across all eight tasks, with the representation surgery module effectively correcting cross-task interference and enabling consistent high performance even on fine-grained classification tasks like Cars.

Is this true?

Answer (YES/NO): NO